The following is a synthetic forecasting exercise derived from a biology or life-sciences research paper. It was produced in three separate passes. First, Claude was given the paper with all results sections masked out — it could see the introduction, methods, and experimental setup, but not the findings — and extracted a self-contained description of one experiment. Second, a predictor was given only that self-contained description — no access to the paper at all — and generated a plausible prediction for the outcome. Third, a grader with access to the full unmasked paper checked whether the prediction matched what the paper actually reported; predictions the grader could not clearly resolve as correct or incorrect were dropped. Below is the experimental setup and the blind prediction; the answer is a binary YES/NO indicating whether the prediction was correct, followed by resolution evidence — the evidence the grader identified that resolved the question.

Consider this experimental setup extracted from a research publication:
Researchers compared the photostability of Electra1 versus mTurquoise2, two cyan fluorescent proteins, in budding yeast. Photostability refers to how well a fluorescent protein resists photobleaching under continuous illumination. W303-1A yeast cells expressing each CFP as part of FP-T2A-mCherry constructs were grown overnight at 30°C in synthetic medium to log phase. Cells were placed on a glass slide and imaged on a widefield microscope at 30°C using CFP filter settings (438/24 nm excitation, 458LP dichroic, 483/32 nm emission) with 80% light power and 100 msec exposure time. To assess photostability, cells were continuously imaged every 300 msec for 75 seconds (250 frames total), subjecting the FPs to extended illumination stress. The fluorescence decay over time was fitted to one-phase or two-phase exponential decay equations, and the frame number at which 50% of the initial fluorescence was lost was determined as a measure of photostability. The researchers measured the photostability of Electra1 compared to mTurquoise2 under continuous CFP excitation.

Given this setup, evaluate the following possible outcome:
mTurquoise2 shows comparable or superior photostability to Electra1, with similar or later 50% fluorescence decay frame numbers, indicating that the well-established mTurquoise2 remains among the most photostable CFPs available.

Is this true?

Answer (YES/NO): NO